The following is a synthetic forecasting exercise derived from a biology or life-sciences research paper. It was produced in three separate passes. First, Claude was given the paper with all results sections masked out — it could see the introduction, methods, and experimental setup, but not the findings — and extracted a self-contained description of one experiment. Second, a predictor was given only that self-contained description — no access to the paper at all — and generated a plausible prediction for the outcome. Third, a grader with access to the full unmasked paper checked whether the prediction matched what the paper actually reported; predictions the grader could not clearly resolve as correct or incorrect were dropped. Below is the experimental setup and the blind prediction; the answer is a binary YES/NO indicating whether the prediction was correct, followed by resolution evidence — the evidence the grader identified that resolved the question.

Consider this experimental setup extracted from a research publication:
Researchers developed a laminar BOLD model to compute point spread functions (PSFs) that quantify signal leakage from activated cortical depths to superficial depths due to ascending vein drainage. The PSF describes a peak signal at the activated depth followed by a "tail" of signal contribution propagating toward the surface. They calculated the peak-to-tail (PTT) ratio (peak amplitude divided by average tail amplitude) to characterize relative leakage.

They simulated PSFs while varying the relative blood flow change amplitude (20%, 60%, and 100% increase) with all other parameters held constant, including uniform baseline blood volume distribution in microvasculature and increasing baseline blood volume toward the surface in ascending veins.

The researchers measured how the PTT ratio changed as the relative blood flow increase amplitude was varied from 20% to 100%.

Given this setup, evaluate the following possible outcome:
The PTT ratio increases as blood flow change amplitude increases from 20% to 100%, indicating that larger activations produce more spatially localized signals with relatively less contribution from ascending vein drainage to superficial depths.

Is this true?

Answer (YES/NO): NO